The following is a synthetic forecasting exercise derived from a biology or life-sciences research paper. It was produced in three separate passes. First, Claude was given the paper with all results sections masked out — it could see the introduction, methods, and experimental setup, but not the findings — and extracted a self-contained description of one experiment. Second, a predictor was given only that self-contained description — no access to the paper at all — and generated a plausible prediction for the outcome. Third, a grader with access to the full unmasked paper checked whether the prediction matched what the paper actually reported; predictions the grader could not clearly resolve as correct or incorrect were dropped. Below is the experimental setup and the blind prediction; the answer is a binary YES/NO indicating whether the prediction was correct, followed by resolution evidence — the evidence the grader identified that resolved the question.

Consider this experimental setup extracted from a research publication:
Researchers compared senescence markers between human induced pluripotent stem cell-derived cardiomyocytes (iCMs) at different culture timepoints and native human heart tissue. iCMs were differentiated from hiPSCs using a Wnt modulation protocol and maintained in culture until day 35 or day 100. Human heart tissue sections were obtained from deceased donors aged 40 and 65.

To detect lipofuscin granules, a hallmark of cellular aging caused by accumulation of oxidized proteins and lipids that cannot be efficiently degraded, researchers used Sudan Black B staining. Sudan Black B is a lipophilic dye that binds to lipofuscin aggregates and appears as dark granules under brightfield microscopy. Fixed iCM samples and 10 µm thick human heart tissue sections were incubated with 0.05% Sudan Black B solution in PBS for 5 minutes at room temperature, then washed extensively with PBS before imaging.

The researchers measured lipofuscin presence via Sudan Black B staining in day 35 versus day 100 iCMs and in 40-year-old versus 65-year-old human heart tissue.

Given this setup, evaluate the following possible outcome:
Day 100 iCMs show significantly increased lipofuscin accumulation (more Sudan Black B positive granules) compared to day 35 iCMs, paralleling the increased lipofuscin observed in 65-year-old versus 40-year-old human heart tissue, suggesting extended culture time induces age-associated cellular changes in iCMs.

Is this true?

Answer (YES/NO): YES